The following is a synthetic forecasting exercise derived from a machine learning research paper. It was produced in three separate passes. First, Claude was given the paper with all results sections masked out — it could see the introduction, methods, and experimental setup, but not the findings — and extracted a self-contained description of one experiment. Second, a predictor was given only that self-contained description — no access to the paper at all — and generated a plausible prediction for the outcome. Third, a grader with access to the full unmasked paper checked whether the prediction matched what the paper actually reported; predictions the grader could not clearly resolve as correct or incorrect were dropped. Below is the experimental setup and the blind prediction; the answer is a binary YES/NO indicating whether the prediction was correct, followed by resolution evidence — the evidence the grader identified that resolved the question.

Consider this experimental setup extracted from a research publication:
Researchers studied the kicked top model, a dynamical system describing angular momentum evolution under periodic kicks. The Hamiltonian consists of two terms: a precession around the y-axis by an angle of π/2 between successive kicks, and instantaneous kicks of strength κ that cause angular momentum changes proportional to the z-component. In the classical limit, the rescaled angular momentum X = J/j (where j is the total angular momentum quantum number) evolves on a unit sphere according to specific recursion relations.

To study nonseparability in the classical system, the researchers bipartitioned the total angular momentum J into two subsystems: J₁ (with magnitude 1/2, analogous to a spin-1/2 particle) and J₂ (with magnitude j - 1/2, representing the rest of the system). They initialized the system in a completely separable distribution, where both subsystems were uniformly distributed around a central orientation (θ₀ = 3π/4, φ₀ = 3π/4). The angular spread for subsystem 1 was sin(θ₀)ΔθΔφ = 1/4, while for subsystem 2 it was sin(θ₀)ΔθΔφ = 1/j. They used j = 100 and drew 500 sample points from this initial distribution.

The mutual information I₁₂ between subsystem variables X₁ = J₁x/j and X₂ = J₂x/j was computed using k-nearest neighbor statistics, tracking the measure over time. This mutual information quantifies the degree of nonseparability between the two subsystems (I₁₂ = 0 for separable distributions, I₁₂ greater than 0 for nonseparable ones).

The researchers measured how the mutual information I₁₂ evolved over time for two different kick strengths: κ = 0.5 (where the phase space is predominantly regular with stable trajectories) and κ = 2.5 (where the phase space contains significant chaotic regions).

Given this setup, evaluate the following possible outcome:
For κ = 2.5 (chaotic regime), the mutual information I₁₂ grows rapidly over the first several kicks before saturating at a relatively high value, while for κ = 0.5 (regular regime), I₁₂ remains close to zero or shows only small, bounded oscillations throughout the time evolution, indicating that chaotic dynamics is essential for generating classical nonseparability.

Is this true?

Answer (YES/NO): NO